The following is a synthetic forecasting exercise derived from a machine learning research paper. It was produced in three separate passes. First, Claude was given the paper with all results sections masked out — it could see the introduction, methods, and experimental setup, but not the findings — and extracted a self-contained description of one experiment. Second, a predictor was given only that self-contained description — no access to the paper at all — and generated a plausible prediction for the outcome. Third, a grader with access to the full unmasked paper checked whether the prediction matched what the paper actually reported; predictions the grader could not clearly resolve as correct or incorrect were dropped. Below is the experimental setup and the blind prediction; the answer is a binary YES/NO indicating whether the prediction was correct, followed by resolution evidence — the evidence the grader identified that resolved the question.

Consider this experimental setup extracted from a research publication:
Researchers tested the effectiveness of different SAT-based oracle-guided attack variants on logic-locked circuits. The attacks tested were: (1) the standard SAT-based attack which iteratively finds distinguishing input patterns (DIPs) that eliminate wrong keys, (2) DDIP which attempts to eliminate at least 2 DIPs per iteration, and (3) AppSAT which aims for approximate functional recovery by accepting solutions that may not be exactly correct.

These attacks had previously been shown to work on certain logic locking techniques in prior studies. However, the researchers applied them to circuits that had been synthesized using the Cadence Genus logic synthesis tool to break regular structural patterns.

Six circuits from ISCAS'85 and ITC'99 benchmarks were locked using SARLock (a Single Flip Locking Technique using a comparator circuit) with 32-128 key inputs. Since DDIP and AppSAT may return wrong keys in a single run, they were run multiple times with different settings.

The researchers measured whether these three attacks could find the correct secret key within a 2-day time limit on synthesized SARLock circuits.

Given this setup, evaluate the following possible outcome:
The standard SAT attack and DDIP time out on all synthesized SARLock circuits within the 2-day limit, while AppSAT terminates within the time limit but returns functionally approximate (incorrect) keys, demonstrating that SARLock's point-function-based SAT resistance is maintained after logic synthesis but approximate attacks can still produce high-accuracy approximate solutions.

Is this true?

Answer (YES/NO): NO